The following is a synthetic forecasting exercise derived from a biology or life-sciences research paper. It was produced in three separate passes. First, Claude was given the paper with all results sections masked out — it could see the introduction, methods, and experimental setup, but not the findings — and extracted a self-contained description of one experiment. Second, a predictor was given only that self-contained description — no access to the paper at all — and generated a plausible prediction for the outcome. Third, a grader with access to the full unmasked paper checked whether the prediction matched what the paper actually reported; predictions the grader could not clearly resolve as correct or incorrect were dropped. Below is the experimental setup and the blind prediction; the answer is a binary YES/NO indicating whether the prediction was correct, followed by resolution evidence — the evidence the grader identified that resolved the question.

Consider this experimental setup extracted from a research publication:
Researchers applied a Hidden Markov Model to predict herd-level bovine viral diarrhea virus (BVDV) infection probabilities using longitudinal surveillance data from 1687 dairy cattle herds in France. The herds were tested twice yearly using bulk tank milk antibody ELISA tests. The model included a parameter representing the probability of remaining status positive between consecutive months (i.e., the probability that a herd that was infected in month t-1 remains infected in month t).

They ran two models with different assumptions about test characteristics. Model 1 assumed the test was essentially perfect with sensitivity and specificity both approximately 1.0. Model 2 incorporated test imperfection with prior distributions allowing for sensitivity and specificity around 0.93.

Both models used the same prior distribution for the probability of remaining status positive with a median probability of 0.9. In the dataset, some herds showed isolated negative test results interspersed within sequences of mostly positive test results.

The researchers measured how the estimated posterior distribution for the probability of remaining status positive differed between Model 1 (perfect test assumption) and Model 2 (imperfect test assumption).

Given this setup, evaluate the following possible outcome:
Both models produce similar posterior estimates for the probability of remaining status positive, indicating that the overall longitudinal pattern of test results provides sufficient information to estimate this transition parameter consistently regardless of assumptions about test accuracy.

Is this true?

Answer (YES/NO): NO